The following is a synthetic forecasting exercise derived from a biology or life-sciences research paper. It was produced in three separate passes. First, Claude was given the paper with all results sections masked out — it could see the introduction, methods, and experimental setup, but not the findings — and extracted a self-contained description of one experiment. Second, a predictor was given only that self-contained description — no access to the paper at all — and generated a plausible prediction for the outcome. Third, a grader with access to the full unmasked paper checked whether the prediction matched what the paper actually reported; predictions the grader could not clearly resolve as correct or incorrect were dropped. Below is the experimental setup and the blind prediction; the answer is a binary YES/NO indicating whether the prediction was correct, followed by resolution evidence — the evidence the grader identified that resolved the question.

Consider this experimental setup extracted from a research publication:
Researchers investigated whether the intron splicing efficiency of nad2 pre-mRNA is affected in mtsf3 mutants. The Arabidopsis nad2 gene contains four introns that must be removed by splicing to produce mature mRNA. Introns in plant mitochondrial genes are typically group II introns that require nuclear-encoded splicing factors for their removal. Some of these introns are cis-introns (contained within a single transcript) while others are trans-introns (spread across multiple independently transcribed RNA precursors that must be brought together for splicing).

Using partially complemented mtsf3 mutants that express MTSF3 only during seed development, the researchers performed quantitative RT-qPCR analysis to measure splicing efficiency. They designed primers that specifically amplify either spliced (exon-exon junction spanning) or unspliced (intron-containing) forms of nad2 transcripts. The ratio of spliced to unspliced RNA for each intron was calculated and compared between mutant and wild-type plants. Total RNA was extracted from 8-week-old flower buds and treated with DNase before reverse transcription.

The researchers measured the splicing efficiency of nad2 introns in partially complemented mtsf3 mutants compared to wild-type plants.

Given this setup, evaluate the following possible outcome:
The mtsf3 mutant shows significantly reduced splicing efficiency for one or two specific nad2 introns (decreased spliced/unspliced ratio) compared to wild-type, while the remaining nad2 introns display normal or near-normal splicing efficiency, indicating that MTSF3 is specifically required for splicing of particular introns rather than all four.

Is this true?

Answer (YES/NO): NO